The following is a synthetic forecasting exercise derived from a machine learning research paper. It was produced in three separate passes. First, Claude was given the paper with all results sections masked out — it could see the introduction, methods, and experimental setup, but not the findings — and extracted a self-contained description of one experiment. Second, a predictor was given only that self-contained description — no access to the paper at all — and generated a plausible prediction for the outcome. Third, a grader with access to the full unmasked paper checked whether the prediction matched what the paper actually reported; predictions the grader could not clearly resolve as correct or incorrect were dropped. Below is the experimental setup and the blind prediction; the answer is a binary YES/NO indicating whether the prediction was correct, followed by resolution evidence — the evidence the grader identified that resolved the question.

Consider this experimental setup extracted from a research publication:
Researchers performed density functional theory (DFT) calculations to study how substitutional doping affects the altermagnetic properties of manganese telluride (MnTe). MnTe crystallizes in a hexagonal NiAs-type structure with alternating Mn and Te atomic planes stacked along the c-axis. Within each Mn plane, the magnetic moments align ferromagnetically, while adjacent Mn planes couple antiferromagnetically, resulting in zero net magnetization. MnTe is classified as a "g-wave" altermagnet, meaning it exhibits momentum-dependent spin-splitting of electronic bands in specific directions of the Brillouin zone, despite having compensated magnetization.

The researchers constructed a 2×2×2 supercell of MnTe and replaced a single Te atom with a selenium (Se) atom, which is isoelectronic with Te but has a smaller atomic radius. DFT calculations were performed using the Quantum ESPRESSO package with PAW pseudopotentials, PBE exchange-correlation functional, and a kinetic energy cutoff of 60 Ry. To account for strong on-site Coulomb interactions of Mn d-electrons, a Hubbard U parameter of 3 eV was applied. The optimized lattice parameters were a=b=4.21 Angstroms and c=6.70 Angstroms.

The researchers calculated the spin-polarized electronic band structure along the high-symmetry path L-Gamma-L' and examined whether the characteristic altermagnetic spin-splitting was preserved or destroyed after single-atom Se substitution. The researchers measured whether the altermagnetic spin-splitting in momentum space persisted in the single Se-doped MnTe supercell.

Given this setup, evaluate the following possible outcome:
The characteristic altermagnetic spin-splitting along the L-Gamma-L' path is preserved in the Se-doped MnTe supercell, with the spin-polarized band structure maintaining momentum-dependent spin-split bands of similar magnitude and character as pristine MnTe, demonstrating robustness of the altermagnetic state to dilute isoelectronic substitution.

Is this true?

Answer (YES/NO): YES